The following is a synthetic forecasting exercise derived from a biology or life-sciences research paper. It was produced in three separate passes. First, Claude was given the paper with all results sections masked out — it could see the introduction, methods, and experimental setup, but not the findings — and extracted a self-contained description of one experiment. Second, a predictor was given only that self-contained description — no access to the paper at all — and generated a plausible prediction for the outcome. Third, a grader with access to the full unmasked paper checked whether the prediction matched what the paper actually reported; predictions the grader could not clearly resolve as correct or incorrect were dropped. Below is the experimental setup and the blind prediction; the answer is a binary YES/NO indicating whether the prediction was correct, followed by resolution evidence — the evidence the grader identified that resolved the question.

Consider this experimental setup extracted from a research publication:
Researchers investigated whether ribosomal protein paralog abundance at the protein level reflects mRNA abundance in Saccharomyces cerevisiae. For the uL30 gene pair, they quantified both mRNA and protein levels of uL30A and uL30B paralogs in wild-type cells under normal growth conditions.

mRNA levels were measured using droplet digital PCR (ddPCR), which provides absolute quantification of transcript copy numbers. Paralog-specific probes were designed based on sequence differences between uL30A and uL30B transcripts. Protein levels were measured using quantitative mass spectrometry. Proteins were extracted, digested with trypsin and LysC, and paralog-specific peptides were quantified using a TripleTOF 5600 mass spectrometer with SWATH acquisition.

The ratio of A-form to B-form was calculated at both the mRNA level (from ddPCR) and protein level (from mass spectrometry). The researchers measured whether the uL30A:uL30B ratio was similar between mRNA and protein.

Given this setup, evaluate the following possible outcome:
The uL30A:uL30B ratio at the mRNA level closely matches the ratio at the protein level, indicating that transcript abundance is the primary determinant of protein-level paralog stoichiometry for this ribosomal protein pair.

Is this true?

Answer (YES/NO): NO